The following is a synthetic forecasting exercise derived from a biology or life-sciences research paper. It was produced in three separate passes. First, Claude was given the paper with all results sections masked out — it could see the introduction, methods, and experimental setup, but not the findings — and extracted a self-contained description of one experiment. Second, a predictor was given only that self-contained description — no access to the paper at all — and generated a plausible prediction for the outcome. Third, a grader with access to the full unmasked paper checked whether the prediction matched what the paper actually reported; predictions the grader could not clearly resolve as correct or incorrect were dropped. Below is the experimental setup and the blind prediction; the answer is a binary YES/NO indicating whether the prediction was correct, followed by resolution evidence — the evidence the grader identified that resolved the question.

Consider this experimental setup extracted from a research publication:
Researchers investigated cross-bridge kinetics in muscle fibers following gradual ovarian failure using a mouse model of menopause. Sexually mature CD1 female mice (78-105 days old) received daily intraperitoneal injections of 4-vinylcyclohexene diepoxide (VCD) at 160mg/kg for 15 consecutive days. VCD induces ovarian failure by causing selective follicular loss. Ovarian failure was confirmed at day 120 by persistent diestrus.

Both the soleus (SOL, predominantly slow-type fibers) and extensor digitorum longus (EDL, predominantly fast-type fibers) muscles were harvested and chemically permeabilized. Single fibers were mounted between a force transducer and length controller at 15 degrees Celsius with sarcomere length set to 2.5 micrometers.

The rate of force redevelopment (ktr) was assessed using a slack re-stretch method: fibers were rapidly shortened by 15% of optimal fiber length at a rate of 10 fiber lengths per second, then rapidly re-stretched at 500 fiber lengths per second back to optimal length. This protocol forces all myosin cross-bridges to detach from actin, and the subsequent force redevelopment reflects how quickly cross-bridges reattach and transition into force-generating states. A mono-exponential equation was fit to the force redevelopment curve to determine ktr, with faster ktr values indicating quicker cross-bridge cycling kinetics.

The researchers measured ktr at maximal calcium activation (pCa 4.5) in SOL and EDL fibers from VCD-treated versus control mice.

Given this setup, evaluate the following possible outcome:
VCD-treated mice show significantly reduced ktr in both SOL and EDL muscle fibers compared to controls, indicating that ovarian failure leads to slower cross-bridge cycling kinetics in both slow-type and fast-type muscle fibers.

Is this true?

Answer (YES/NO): NO